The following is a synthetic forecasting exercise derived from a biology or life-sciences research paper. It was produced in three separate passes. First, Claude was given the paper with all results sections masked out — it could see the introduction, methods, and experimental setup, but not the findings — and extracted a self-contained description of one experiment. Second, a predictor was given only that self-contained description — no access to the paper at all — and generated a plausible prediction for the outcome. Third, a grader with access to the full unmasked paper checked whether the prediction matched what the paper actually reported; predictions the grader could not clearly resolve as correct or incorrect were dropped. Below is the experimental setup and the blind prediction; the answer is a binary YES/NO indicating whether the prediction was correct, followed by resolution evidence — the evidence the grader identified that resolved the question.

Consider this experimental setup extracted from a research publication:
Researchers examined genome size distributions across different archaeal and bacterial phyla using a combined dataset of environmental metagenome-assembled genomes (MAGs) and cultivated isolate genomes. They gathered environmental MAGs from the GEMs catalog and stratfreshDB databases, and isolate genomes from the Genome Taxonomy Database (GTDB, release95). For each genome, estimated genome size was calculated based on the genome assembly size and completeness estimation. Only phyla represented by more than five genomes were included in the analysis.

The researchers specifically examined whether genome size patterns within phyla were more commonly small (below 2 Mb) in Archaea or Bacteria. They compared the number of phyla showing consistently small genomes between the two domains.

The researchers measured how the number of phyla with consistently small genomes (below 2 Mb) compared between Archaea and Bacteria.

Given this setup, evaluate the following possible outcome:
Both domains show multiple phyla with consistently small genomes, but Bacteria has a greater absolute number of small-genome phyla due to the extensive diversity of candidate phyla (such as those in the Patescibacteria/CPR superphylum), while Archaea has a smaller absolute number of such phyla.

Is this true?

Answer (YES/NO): NO